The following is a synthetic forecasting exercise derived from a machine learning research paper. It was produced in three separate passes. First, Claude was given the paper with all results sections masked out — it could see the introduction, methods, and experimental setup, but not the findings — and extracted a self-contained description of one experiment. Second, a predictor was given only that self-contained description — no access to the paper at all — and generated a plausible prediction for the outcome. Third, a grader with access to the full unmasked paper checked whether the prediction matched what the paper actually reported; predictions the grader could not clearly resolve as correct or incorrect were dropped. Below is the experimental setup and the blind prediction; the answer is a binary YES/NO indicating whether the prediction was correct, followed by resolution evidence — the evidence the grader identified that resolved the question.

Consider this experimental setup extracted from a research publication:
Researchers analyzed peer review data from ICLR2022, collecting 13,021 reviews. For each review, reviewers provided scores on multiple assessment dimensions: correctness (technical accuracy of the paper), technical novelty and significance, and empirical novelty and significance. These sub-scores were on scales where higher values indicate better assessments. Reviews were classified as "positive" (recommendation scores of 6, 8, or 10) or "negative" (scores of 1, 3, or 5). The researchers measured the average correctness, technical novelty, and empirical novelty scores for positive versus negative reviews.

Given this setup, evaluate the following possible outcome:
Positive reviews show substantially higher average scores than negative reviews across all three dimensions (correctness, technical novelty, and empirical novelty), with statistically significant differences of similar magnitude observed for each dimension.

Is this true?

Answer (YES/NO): YES